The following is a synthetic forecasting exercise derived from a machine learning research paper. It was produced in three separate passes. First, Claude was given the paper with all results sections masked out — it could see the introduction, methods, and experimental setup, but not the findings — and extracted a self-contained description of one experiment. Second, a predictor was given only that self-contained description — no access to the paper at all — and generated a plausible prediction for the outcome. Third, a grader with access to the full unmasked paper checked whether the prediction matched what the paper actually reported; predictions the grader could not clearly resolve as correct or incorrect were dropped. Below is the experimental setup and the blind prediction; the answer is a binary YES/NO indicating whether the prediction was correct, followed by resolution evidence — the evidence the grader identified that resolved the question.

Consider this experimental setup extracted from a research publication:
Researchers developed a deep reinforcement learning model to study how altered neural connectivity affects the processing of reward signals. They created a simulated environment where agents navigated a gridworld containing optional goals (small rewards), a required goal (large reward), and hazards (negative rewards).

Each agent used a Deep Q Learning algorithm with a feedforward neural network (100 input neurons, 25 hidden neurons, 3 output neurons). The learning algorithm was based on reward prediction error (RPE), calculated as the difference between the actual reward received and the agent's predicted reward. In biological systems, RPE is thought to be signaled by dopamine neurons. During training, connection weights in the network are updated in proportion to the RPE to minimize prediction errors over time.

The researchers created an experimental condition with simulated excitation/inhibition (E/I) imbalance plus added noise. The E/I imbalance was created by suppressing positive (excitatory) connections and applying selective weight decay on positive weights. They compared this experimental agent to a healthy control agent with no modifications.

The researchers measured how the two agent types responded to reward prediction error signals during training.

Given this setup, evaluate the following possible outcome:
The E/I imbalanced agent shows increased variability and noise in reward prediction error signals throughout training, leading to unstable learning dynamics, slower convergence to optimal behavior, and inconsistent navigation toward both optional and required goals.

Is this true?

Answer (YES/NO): NO